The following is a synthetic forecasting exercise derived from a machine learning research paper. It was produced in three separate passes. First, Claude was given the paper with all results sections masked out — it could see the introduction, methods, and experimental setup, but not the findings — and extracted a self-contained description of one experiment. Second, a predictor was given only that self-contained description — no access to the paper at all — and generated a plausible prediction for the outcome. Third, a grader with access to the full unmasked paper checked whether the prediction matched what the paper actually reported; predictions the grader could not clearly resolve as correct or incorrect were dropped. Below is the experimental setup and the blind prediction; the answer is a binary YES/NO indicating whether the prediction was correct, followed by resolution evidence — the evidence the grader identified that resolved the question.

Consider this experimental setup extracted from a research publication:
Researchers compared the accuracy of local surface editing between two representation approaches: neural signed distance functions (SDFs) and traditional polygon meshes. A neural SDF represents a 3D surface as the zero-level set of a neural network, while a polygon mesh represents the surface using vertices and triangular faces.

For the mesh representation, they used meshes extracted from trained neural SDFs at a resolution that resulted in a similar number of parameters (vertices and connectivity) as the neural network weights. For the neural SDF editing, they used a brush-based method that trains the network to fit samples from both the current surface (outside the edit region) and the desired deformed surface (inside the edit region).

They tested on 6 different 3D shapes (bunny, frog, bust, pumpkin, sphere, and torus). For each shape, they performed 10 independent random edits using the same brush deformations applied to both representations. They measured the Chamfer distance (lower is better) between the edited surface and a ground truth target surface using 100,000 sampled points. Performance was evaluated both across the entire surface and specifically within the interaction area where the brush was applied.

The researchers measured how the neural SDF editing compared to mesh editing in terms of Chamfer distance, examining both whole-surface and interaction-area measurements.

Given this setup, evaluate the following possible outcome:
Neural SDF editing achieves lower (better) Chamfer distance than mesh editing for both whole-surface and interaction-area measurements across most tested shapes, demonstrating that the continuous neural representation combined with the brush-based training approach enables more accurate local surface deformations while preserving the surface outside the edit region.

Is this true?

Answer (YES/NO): YES